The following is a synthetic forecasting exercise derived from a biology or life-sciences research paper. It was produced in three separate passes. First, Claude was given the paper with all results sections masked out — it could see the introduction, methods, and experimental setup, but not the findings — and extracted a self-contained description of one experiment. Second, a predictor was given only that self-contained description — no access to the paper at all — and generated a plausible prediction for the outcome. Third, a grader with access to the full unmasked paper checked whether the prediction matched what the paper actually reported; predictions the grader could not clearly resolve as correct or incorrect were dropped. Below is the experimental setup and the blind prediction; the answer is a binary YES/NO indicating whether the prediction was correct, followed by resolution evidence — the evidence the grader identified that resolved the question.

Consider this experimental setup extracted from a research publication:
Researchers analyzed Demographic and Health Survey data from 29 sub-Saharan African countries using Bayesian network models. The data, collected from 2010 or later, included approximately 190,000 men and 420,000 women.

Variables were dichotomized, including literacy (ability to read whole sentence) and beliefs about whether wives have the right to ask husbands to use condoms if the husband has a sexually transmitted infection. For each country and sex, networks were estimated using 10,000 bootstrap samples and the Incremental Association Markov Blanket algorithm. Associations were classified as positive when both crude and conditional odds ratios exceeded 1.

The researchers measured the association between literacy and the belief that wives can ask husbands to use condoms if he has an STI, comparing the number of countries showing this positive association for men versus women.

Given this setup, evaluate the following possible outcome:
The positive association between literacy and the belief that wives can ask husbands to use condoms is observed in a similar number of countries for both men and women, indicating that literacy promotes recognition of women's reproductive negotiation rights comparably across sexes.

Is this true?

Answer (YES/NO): YES